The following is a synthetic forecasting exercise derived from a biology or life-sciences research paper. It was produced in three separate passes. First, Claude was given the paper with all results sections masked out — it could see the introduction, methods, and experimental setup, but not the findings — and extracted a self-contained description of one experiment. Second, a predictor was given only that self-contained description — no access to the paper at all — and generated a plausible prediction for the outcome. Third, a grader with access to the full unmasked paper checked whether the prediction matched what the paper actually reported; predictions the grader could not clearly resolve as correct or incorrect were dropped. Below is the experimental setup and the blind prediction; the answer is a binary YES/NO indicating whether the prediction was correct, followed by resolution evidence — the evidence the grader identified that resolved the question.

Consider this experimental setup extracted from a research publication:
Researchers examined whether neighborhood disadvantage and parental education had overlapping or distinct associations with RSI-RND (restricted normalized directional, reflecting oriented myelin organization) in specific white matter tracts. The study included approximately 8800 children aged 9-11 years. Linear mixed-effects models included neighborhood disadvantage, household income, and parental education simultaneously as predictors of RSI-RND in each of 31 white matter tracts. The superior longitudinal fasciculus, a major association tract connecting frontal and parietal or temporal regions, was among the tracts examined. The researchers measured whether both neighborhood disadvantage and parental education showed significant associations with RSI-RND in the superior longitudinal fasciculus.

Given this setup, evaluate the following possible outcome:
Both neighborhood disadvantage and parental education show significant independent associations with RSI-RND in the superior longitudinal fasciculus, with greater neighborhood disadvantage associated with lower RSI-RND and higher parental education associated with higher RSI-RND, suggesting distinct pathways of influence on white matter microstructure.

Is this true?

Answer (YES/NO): YES